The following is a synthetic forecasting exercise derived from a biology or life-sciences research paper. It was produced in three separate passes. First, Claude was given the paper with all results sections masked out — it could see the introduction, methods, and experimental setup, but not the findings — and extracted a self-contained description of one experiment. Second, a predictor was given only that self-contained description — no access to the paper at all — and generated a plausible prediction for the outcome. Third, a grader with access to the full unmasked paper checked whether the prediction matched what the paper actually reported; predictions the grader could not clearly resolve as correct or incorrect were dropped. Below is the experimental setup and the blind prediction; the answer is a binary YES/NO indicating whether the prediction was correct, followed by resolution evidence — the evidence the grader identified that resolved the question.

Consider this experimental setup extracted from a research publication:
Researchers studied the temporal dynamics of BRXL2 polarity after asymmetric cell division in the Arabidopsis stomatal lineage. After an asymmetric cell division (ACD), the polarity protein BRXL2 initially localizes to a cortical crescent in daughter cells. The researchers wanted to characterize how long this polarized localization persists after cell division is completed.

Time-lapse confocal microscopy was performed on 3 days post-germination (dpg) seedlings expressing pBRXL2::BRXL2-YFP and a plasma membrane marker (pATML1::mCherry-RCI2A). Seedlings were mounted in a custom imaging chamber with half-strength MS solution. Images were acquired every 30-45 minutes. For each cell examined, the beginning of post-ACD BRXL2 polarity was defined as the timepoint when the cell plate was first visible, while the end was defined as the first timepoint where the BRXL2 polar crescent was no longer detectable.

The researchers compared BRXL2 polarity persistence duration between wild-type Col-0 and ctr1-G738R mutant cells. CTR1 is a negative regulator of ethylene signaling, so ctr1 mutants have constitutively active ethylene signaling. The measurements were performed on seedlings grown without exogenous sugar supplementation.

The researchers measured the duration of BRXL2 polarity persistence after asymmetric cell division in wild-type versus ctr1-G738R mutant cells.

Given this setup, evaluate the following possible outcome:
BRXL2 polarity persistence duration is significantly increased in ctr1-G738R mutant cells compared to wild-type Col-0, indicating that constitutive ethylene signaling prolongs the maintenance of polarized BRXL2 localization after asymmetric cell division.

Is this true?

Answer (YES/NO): NO